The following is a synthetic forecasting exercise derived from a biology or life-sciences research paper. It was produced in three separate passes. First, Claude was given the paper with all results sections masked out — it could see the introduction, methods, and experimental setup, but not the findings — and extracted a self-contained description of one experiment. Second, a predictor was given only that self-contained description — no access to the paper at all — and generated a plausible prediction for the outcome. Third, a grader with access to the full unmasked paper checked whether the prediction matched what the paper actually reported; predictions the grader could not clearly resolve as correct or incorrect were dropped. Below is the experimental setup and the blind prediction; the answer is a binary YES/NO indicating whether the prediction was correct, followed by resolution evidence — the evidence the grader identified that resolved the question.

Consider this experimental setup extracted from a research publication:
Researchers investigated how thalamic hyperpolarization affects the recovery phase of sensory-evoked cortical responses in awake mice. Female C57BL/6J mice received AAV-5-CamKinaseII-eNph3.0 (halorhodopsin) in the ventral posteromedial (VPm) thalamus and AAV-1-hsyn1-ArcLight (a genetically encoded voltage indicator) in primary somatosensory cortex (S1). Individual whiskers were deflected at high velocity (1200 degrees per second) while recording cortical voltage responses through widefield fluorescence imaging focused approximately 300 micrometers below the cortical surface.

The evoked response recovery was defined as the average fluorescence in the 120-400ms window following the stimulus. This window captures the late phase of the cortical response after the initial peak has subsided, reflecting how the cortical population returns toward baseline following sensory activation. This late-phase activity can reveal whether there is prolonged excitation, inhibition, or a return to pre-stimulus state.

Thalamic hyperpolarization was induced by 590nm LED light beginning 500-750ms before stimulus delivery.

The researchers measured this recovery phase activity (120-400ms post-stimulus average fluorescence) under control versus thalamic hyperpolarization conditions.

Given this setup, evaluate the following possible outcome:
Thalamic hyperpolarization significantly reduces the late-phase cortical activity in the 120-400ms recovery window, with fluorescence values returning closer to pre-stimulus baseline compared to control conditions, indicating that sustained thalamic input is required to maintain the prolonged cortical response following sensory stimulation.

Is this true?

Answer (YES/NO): NO